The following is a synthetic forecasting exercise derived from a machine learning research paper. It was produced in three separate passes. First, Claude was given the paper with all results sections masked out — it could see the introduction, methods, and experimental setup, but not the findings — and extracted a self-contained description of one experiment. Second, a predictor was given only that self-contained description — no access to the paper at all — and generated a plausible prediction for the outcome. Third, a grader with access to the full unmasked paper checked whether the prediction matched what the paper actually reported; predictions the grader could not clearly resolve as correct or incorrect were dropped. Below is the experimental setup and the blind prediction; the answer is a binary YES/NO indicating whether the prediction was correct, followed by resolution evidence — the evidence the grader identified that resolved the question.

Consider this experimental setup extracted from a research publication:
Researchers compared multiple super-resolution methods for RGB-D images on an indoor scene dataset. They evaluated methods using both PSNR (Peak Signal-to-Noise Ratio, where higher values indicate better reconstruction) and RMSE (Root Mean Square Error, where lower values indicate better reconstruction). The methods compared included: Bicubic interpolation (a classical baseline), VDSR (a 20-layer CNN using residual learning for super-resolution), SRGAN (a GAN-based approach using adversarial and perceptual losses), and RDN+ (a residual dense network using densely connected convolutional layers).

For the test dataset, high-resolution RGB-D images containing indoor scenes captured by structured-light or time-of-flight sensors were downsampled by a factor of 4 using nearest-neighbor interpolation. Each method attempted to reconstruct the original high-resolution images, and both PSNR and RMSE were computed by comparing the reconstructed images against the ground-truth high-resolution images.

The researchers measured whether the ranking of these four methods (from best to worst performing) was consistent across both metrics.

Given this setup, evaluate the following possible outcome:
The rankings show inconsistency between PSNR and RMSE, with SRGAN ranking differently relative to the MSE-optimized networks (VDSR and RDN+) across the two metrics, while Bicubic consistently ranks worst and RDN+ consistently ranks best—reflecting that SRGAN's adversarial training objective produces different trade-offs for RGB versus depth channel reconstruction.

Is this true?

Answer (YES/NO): NO